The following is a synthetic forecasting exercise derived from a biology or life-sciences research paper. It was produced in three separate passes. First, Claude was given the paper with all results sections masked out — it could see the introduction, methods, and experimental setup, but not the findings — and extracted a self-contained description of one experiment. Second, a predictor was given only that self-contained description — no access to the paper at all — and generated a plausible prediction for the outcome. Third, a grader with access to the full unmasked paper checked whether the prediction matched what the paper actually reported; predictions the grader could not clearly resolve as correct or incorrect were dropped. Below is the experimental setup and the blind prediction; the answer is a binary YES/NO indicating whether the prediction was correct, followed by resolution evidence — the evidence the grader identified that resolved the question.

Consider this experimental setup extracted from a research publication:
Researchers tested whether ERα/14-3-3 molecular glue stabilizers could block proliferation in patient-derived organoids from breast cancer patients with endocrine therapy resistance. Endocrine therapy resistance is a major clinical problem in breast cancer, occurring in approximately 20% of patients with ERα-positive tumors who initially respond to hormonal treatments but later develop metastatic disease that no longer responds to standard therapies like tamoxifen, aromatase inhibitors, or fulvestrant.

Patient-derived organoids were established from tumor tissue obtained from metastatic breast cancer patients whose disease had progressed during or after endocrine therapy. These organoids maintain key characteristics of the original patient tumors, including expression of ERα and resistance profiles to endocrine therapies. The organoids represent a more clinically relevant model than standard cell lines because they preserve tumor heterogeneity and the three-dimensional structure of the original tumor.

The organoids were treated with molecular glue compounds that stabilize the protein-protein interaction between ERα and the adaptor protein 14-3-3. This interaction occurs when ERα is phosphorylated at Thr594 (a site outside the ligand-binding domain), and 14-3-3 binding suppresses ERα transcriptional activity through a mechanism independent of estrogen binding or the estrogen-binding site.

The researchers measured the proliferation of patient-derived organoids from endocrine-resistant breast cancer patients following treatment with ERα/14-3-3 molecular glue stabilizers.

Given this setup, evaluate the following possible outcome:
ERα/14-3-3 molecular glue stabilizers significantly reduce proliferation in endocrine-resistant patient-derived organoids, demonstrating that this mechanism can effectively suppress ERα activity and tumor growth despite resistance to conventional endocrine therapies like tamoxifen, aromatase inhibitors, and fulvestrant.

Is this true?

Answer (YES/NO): NO